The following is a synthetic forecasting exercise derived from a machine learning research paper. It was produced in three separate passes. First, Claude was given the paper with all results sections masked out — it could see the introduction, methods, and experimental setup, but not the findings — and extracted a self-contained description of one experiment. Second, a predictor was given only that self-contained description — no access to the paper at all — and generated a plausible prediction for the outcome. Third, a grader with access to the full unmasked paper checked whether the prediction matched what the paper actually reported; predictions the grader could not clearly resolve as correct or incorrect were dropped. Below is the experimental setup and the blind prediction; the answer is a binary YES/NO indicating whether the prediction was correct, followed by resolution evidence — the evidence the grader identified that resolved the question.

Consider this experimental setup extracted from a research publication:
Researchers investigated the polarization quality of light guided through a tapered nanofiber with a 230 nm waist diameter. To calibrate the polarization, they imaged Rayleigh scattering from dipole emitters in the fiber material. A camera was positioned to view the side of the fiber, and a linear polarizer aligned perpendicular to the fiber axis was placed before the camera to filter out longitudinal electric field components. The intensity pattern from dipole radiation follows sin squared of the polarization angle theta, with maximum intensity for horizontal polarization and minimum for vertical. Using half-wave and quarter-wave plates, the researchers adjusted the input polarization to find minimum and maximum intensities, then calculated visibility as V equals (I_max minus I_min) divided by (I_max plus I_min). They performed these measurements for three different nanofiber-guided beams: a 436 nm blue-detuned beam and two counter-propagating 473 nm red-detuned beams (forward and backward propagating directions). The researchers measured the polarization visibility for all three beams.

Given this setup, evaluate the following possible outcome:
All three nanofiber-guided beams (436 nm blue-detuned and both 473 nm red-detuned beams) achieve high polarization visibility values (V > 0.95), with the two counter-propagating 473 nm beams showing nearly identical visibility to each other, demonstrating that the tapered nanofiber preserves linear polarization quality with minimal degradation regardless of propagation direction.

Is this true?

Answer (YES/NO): NO